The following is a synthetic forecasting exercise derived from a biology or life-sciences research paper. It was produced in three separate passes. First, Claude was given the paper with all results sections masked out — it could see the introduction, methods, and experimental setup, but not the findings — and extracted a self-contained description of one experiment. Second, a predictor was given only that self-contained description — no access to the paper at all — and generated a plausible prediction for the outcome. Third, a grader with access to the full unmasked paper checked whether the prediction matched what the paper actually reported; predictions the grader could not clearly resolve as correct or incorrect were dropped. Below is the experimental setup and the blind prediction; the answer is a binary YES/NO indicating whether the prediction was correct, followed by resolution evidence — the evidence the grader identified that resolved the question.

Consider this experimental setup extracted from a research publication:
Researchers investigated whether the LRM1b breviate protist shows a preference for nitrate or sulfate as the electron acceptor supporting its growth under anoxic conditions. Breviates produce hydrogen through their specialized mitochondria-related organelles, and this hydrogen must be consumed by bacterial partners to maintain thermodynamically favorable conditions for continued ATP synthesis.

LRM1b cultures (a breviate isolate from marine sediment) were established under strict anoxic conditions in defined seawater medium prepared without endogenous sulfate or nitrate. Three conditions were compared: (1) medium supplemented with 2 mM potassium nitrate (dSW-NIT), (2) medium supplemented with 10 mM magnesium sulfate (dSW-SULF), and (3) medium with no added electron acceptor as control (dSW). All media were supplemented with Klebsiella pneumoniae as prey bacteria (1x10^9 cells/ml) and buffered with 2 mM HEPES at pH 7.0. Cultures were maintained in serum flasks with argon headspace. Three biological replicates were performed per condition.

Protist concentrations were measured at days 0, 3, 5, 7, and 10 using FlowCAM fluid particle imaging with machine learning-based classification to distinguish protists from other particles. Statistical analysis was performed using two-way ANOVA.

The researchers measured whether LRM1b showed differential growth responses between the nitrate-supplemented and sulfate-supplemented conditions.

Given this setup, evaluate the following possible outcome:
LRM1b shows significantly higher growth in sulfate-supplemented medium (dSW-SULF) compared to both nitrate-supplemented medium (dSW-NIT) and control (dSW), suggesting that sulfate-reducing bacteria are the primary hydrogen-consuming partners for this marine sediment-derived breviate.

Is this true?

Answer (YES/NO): NO